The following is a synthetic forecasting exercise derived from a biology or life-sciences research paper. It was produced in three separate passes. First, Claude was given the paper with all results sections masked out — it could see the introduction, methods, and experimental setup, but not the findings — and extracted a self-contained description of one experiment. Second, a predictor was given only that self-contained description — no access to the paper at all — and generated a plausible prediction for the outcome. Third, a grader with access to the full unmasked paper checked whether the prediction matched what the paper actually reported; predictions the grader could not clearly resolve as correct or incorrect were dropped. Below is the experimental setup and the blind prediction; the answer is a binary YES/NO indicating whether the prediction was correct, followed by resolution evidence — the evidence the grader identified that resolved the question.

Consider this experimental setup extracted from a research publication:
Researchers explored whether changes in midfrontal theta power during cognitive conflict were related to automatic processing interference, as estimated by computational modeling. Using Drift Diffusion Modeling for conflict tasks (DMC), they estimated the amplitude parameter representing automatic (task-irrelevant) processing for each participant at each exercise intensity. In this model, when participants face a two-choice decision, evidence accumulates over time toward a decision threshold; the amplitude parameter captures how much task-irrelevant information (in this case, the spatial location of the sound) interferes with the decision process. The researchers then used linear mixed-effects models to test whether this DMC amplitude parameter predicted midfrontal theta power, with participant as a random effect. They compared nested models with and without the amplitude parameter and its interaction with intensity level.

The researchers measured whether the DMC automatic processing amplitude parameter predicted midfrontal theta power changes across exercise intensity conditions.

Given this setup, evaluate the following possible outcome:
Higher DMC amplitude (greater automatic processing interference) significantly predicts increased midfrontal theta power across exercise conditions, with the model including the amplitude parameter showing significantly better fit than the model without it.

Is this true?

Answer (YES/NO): NO